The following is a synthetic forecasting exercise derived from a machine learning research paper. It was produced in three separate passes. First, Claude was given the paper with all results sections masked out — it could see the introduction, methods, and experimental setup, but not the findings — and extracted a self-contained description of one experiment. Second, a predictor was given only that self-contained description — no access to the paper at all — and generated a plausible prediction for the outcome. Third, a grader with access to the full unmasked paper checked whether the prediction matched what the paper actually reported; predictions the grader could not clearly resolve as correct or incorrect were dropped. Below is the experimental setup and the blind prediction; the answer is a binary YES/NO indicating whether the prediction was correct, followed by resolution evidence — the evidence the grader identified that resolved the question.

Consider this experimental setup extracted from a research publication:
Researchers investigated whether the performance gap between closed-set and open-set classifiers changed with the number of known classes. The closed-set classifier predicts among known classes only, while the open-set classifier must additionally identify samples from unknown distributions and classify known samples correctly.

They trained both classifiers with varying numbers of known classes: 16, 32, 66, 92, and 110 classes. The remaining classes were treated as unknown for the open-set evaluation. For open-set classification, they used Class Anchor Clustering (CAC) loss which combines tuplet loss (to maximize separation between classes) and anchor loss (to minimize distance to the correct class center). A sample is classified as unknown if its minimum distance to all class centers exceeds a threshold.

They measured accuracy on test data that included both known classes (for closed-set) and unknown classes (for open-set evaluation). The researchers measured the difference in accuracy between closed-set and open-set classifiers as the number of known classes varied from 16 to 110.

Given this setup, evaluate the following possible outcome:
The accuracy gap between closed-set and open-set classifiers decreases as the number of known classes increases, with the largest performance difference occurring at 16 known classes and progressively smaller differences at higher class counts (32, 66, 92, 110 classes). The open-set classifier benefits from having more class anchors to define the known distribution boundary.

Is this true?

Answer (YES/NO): NO